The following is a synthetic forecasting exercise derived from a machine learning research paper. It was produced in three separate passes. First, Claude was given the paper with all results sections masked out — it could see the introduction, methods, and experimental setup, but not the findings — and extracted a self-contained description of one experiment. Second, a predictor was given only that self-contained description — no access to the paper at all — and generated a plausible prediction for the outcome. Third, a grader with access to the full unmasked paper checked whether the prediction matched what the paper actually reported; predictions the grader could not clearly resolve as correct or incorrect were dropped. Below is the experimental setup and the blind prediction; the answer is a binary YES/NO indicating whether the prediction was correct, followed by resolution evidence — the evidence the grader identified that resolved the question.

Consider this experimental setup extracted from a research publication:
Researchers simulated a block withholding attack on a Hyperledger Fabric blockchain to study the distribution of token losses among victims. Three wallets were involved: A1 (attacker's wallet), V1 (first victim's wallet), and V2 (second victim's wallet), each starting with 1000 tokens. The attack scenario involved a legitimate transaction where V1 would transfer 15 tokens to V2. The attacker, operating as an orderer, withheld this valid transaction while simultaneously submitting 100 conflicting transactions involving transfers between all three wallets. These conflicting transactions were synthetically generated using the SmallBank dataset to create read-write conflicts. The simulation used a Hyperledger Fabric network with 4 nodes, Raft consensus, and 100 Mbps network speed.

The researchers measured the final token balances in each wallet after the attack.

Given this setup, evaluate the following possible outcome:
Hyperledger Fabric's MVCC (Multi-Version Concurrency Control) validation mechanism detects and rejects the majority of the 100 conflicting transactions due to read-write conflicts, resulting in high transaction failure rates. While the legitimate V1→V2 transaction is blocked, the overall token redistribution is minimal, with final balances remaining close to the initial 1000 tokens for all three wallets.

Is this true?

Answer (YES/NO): NO